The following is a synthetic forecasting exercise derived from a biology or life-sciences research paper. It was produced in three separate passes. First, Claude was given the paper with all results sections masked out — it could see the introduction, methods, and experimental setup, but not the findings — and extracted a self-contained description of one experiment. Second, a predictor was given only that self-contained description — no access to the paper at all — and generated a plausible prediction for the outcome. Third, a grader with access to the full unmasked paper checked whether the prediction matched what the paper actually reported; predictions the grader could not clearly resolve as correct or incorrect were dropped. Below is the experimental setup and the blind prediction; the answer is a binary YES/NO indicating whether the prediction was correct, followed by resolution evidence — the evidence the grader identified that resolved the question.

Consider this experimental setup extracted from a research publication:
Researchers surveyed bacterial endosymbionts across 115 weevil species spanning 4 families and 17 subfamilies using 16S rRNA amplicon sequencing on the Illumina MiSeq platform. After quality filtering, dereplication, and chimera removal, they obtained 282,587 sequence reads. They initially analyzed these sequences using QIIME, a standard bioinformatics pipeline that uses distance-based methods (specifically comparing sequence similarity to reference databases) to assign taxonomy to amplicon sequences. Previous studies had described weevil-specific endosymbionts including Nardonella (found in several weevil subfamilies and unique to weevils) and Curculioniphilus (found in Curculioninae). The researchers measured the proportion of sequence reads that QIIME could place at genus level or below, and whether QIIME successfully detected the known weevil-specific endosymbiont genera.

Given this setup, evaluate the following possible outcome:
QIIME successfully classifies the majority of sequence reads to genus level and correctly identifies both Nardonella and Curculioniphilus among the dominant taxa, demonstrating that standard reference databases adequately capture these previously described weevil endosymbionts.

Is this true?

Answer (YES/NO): NO